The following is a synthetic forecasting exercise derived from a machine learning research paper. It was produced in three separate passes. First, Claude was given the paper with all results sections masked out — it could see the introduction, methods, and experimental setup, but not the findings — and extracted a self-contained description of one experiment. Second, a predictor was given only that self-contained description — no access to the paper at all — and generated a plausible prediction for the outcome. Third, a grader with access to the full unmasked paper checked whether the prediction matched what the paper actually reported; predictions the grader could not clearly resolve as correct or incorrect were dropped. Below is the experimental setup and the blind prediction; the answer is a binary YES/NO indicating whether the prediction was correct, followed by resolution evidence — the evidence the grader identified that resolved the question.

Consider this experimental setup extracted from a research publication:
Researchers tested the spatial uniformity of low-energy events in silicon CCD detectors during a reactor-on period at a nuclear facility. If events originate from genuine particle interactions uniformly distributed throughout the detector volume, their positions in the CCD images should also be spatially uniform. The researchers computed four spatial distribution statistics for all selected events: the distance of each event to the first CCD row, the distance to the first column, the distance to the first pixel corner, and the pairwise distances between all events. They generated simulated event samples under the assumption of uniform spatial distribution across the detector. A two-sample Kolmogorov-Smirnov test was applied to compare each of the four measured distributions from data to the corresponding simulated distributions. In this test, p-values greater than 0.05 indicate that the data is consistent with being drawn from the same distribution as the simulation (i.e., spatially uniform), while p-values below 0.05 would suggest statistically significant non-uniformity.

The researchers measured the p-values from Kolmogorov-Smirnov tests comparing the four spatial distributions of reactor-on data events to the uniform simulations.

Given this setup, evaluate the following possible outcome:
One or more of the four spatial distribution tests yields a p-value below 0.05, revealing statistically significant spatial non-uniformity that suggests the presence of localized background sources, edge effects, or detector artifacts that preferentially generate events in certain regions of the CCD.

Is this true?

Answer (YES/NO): NO